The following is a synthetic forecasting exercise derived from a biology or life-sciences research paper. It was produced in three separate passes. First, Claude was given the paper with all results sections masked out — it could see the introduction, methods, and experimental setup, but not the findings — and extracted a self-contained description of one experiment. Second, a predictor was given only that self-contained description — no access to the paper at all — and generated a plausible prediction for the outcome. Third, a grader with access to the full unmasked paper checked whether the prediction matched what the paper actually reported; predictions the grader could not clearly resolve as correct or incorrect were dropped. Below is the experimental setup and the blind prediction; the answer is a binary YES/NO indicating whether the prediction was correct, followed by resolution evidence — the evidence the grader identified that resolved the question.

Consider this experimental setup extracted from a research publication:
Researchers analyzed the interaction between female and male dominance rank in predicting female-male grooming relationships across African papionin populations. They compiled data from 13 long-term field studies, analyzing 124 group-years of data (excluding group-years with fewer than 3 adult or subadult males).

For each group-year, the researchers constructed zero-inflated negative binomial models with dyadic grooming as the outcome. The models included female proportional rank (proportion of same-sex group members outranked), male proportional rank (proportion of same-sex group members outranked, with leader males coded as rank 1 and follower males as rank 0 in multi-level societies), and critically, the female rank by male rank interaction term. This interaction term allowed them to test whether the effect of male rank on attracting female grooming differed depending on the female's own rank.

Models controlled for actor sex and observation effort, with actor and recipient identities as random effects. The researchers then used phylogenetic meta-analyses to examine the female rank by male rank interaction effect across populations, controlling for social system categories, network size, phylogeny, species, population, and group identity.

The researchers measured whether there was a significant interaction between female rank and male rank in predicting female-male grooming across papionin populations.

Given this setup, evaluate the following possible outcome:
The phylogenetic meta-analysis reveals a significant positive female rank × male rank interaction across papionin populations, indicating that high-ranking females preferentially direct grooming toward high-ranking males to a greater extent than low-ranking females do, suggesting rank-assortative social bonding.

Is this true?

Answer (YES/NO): NO